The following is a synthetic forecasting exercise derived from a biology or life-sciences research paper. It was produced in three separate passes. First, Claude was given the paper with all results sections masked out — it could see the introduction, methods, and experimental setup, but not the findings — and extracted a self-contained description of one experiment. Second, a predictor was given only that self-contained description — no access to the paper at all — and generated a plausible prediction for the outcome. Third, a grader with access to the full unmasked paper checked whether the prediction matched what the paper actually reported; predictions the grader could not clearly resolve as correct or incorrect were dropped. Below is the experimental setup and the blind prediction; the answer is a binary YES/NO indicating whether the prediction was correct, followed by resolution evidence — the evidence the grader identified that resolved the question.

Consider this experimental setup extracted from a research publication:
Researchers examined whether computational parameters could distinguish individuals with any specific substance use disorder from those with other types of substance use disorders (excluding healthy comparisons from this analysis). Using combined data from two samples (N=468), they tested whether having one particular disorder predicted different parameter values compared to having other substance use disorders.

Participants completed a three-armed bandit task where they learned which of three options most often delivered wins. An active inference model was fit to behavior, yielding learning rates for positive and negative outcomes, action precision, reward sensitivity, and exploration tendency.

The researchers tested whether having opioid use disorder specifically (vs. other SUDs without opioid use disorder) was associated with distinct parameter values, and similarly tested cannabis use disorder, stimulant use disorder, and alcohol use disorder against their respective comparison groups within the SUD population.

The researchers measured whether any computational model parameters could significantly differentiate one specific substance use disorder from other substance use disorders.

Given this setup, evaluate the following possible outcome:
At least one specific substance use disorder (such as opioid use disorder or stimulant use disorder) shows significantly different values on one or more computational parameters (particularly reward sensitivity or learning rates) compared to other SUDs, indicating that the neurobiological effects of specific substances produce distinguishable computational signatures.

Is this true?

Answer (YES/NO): YES